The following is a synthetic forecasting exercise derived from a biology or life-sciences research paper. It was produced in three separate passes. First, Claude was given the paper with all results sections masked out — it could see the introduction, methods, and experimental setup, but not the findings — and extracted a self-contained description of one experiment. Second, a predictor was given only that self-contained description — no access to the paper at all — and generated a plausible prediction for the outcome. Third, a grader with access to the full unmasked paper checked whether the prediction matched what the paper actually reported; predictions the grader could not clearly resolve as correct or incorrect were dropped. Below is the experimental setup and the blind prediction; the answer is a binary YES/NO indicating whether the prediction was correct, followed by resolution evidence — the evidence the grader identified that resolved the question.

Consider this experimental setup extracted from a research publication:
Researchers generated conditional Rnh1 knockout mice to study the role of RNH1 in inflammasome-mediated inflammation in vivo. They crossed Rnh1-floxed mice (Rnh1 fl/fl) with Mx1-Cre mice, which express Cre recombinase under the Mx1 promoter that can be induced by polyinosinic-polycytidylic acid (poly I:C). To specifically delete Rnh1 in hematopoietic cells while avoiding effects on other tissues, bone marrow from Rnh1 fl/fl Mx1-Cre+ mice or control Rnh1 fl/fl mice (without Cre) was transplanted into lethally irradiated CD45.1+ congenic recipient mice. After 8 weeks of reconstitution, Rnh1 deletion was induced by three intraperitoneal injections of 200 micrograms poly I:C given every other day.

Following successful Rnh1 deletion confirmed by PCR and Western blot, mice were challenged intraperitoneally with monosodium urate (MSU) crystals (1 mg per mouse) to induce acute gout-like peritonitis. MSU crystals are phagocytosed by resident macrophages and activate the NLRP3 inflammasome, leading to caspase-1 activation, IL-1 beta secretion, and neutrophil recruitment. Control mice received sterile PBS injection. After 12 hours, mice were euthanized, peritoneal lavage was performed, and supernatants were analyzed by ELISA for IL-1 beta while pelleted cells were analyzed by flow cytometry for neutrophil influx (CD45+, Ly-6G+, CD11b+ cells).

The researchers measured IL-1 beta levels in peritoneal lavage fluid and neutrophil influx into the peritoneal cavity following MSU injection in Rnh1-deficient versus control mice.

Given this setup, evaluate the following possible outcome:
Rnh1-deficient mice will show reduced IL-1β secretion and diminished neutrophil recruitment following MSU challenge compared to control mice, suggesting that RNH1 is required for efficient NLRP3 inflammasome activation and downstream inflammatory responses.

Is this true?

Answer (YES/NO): NO